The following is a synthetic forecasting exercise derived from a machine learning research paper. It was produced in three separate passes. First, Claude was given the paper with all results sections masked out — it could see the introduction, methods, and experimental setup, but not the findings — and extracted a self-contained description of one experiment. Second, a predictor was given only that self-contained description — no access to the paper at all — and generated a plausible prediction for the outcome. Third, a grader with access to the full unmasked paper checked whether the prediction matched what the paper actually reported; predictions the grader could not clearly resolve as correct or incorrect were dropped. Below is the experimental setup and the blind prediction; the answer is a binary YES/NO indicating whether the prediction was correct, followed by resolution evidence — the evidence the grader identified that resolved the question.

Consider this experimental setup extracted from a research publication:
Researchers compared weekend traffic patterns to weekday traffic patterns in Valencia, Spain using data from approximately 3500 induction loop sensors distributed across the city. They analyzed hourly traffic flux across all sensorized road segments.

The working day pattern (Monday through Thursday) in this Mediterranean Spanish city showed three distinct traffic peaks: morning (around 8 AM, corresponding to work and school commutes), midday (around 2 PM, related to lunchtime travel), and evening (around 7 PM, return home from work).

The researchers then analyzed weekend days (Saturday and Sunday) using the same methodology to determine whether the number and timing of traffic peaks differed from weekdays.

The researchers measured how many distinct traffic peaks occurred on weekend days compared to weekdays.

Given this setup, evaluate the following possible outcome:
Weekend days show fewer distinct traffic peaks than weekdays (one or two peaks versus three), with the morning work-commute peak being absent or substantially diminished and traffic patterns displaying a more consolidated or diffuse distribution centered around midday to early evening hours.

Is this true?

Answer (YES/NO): YES